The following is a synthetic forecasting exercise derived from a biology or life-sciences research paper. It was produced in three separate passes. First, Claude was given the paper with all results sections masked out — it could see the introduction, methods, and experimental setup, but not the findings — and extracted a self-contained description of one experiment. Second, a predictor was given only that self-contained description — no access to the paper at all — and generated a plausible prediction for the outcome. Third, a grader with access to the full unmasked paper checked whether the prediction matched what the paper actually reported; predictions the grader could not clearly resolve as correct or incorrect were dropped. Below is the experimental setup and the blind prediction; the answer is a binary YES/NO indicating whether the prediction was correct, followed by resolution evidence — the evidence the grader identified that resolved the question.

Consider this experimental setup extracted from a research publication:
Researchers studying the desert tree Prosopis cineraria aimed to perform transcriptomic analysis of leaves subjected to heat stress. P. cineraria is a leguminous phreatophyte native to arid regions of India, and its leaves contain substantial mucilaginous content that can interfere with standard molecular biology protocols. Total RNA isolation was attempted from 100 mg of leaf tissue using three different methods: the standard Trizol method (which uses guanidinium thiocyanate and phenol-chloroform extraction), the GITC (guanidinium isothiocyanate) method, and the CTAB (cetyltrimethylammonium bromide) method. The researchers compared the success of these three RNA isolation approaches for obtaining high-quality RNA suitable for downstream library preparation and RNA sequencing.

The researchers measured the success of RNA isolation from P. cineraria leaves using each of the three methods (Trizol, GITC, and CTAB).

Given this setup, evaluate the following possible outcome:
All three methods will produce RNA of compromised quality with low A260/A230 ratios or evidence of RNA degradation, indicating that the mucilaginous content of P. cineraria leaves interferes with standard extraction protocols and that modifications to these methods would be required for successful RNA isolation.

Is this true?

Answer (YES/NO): NO